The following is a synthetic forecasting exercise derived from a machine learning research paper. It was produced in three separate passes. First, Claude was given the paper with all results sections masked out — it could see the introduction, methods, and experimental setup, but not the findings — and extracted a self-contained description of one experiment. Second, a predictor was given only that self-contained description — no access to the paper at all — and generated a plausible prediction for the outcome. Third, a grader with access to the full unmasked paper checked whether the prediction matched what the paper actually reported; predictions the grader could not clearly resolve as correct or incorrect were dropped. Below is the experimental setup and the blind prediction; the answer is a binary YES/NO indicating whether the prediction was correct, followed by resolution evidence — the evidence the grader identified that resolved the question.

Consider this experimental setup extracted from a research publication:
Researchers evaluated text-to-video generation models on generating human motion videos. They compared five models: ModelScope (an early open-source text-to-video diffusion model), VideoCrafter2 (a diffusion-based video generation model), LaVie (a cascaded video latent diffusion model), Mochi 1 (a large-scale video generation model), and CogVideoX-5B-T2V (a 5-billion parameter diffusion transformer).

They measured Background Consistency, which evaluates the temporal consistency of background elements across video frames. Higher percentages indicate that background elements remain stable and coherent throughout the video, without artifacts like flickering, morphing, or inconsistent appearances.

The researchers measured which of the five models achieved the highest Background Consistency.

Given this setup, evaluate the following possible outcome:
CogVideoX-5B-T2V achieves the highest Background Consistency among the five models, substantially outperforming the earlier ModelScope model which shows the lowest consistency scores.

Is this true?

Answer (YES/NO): NO